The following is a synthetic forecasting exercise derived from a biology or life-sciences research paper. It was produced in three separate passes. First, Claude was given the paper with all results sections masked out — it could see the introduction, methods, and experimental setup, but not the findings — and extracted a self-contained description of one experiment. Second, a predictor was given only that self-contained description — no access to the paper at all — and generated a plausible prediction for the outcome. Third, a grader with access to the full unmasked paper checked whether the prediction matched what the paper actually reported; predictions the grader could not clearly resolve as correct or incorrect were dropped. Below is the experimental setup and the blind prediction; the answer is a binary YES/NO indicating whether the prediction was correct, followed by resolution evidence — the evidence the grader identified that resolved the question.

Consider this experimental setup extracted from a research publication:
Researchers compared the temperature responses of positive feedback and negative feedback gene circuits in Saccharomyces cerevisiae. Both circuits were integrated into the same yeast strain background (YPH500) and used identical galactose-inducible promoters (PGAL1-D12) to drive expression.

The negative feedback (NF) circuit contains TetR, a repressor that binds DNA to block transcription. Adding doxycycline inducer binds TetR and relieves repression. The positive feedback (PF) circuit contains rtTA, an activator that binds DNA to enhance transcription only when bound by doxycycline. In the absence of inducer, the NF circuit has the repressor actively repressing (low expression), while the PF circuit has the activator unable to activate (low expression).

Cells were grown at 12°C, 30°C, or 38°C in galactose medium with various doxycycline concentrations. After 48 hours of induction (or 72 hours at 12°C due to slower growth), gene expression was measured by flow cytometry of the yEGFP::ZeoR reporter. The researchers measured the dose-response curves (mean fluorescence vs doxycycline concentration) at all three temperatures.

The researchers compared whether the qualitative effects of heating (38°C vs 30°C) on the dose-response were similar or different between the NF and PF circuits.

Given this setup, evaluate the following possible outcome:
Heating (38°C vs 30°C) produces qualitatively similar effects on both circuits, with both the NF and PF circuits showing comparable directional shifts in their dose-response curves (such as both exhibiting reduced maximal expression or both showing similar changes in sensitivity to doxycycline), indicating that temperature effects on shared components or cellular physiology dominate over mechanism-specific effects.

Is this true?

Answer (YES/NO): NO